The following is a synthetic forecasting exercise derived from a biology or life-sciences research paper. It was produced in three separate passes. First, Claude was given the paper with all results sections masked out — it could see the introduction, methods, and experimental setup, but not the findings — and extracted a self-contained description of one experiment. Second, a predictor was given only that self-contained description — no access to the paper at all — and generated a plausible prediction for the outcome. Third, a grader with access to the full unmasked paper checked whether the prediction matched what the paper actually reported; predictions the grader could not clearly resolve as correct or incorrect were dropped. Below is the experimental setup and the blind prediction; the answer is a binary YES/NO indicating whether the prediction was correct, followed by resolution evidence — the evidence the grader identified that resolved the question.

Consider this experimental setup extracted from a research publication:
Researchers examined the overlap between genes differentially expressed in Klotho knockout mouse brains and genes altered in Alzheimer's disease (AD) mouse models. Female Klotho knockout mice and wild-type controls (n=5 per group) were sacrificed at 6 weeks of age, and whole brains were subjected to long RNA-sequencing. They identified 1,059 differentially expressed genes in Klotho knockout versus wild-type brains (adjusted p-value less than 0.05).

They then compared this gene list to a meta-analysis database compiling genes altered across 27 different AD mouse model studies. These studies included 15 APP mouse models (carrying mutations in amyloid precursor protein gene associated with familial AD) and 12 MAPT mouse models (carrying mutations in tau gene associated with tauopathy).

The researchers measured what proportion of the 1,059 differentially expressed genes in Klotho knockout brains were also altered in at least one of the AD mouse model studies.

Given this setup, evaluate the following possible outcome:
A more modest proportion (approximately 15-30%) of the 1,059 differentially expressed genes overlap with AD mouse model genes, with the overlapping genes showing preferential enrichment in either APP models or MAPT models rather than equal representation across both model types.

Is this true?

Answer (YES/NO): NO